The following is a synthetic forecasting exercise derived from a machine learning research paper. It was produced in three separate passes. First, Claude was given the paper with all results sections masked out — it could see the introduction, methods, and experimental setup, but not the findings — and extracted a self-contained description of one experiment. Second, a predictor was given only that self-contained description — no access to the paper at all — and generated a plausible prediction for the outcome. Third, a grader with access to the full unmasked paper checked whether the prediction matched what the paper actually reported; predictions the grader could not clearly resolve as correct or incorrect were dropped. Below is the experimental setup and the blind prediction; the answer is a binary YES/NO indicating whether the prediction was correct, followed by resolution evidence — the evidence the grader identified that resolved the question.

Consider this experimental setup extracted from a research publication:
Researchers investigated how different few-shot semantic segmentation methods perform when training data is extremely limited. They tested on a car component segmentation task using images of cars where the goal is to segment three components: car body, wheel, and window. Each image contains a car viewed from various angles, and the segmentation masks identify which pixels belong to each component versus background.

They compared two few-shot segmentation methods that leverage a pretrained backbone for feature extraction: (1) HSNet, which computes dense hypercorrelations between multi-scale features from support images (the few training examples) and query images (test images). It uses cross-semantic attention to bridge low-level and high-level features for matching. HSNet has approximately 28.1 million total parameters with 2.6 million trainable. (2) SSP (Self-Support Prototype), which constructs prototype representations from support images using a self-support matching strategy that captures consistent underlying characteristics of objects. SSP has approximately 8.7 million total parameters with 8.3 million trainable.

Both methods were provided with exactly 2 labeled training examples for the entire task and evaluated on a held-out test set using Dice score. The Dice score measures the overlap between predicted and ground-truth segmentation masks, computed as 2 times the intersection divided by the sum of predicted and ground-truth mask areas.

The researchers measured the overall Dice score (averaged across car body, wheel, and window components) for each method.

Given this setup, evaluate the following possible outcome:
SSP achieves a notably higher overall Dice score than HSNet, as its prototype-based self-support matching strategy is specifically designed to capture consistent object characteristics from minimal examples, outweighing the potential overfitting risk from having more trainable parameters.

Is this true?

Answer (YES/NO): YES